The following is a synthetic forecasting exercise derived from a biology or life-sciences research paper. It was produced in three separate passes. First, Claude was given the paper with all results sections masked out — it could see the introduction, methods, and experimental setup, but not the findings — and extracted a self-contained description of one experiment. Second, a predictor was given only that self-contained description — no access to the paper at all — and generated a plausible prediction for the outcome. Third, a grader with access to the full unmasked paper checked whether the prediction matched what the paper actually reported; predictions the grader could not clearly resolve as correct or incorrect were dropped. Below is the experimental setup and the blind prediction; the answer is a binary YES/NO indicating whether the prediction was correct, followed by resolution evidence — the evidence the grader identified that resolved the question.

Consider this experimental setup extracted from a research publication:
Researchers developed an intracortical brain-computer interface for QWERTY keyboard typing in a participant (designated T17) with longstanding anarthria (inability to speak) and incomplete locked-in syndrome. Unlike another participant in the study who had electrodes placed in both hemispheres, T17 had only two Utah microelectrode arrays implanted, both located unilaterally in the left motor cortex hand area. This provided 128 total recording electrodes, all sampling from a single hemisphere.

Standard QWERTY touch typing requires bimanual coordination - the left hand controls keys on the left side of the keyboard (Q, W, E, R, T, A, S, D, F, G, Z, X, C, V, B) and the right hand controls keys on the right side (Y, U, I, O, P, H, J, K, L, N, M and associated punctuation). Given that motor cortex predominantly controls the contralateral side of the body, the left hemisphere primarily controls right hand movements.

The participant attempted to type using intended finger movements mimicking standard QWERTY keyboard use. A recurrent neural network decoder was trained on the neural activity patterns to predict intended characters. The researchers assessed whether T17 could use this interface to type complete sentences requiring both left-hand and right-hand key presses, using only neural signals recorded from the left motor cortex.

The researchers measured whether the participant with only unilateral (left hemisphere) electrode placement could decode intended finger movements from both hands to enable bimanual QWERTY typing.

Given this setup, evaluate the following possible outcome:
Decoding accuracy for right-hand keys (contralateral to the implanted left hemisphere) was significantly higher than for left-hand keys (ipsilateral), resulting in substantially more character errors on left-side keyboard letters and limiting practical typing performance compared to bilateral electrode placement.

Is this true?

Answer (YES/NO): NO